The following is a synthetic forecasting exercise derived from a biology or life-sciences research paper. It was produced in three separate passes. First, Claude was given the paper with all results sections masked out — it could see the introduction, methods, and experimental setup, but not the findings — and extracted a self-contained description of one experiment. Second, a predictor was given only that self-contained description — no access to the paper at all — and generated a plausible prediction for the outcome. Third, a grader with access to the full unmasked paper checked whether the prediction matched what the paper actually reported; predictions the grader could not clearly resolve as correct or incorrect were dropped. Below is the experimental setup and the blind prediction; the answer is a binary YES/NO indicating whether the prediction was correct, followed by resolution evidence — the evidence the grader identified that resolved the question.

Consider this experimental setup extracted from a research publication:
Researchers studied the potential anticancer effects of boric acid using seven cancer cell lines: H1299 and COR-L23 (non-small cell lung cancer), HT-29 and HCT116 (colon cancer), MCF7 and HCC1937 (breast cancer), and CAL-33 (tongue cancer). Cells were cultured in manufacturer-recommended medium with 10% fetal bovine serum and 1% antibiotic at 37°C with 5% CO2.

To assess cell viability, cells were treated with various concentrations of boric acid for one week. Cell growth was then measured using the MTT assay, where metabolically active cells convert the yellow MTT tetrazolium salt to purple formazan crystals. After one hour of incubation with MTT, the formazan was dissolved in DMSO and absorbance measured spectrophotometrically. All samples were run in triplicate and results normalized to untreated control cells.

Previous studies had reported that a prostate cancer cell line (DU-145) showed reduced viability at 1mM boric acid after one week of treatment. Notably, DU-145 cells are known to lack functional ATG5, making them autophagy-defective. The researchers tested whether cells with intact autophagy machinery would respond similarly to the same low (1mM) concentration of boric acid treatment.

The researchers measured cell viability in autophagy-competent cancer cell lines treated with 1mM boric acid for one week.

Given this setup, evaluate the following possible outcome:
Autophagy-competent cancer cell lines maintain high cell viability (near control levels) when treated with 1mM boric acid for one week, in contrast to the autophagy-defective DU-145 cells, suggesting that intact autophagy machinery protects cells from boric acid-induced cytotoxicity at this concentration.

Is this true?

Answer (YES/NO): YES